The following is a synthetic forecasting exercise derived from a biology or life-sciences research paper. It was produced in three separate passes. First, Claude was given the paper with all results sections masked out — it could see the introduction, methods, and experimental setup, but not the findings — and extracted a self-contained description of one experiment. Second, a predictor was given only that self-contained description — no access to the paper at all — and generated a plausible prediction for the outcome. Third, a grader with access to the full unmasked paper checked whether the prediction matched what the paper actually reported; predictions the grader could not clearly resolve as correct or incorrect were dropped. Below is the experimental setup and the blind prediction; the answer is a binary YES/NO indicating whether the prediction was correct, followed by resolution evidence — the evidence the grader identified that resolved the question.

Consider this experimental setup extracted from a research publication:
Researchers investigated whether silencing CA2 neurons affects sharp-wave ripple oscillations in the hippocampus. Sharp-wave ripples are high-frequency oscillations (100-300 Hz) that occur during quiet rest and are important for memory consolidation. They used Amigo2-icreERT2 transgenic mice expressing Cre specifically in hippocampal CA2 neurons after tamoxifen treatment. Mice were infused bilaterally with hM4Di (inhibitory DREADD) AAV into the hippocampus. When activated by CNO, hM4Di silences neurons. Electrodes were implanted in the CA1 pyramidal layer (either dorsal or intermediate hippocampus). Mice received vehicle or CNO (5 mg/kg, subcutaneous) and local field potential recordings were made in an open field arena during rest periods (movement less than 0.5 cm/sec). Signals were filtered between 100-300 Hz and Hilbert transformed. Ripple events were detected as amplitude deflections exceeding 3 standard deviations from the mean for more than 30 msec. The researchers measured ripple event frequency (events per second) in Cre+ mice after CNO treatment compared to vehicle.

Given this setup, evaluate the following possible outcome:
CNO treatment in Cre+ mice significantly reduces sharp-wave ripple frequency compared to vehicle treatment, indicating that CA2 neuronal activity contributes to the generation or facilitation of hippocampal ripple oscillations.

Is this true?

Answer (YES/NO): NO